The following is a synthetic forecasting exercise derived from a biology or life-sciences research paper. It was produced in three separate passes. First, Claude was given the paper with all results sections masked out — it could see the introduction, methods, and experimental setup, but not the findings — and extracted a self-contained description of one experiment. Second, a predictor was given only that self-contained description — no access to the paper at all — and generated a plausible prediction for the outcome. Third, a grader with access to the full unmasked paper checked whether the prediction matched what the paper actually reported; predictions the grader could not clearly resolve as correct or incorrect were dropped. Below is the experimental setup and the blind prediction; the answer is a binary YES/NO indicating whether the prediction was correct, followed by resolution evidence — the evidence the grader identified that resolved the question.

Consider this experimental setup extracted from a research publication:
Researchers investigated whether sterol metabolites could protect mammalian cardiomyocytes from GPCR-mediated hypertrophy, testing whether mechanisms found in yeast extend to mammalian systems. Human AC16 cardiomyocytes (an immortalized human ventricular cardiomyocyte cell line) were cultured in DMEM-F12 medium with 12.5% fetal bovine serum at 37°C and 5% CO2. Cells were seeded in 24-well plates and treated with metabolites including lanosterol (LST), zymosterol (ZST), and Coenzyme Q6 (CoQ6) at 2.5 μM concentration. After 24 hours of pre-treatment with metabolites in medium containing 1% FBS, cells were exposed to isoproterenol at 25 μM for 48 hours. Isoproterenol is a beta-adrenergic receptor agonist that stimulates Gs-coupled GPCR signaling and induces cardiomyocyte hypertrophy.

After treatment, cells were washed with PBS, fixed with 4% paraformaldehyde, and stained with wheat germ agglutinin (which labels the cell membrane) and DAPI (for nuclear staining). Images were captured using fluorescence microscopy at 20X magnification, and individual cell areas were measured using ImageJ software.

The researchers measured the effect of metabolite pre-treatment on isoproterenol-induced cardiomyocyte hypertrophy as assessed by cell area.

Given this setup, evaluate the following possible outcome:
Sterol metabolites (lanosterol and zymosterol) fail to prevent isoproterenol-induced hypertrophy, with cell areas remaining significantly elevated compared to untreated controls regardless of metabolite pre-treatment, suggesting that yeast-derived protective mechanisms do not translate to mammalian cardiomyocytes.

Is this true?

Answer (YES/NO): NO